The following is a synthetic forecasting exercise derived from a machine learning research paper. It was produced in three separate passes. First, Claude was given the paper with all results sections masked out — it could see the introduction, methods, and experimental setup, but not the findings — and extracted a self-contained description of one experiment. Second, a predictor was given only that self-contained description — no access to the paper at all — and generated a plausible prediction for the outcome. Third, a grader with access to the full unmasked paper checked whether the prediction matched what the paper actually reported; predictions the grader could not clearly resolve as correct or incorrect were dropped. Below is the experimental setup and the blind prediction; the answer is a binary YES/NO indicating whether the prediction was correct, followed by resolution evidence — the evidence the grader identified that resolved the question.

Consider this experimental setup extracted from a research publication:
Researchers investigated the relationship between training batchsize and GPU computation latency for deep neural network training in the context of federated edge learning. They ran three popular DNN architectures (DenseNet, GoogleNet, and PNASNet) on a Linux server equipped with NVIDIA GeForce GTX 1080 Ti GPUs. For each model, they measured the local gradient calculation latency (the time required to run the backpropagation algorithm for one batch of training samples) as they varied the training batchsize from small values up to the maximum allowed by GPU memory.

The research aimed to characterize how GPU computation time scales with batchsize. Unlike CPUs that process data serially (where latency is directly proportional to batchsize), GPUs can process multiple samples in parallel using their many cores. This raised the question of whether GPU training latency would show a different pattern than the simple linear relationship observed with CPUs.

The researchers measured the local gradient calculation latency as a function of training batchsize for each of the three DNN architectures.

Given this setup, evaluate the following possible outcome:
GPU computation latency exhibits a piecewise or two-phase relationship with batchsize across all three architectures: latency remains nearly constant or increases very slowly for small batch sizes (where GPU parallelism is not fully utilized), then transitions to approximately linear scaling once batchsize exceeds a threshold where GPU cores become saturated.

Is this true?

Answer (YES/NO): YES